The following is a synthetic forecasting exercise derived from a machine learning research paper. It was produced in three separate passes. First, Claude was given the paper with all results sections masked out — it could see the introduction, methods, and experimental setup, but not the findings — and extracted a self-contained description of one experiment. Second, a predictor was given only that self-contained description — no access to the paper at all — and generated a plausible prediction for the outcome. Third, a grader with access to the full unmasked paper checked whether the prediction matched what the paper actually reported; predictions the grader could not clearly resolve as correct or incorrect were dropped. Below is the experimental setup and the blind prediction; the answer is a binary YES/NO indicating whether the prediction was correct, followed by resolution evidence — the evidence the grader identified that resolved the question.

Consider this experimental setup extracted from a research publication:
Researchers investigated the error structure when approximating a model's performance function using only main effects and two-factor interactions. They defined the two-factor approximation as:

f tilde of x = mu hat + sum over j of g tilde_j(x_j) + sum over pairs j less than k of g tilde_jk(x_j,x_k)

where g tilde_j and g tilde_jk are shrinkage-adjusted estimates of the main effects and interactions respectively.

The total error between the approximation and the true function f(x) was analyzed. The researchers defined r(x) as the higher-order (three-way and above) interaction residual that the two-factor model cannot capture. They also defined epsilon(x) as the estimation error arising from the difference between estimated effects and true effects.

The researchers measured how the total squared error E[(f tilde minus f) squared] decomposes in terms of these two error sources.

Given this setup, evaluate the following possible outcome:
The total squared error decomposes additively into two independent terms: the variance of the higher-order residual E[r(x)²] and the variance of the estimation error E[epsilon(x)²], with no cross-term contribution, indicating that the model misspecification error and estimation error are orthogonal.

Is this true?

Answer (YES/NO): NO